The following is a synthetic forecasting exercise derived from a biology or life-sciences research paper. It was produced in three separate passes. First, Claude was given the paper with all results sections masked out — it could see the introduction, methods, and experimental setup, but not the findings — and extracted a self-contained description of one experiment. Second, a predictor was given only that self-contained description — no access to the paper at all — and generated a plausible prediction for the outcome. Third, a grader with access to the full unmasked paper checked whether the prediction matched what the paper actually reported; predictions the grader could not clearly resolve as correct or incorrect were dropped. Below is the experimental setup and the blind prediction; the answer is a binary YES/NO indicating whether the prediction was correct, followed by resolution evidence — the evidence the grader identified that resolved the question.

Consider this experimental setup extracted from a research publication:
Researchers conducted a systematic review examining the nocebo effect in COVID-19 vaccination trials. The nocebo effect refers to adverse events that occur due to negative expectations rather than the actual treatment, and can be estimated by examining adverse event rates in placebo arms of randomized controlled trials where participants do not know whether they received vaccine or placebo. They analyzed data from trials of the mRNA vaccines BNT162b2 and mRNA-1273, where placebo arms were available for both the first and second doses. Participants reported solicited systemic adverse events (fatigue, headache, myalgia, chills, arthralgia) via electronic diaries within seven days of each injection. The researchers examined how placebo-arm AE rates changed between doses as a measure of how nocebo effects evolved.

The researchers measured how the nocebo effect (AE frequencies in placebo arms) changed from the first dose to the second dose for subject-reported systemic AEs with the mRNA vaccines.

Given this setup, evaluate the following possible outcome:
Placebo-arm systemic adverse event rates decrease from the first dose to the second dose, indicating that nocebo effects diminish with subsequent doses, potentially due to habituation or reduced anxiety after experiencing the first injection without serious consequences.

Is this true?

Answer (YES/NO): YES